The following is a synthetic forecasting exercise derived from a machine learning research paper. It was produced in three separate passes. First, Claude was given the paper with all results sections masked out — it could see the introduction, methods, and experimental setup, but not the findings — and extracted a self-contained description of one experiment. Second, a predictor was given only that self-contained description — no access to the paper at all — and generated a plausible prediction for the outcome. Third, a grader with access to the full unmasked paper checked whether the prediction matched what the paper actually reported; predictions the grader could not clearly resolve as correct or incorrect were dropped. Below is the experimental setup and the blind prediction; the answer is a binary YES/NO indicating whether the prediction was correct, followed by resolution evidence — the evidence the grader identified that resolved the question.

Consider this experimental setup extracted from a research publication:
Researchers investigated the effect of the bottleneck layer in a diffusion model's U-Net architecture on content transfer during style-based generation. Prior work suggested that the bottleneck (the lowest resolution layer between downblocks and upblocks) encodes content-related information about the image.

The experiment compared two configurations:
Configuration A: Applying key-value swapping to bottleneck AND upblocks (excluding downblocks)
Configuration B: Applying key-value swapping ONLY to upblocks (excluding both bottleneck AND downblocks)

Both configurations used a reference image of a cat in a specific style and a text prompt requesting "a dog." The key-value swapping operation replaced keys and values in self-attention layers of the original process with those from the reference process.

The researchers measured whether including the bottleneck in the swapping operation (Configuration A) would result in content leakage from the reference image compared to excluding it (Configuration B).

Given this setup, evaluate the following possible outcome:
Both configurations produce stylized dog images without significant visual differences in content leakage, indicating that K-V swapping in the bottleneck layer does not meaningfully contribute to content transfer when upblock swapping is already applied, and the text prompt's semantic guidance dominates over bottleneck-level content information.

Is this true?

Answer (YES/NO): NO